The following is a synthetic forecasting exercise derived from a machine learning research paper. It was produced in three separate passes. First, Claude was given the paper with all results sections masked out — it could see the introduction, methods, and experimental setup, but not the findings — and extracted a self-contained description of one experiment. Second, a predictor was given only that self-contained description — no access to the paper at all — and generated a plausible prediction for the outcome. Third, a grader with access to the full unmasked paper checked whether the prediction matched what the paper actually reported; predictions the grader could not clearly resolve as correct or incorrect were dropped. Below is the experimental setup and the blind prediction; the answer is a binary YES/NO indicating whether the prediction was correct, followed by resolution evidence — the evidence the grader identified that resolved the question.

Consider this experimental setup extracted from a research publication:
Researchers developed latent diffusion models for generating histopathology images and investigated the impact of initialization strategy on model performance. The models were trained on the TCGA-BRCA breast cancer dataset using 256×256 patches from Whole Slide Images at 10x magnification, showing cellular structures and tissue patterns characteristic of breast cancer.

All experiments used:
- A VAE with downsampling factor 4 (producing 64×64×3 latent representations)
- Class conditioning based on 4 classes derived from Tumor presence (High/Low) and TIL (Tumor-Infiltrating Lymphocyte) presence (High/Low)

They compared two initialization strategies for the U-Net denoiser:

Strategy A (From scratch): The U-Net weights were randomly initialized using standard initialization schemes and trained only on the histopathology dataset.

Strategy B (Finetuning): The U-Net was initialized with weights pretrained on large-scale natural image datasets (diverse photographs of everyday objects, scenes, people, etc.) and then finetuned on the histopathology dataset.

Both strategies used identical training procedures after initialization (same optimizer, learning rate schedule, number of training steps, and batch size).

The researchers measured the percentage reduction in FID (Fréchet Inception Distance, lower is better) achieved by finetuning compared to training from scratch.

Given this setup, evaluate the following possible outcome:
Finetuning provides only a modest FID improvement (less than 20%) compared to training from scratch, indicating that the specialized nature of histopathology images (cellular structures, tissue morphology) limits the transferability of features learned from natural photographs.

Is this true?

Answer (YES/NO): NO